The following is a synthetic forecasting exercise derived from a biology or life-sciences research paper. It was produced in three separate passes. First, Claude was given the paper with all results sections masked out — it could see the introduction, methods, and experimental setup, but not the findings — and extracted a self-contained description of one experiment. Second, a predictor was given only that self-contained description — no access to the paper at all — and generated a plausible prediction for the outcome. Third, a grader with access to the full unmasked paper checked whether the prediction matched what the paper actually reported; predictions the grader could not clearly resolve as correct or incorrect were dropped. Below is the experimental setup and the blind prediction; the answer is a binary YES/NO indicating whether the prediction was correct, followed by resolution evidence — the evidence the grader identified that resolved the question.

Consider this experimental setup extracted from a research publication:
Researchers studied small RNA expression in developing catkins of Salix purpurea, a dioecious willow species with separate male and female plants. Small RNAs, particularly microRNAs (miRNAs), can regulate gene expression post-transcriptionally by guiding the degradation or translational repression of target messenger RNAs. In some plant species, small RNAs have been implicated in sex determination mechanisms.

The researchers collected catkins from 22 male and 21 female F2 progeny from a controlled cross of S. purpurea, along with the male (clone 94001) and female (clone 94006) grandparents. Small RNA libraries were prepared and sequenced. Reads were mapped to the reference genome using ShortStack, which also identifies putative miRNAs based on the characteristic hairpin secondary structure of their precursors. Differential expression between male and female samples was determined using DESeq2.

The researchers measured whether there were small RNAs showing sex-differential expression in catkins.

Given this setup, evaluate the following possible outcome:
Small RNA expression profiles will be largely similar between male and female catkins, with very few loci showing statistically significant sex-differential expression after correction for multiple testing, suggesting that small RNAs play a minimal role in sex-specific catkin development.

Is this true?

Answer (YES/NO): NO